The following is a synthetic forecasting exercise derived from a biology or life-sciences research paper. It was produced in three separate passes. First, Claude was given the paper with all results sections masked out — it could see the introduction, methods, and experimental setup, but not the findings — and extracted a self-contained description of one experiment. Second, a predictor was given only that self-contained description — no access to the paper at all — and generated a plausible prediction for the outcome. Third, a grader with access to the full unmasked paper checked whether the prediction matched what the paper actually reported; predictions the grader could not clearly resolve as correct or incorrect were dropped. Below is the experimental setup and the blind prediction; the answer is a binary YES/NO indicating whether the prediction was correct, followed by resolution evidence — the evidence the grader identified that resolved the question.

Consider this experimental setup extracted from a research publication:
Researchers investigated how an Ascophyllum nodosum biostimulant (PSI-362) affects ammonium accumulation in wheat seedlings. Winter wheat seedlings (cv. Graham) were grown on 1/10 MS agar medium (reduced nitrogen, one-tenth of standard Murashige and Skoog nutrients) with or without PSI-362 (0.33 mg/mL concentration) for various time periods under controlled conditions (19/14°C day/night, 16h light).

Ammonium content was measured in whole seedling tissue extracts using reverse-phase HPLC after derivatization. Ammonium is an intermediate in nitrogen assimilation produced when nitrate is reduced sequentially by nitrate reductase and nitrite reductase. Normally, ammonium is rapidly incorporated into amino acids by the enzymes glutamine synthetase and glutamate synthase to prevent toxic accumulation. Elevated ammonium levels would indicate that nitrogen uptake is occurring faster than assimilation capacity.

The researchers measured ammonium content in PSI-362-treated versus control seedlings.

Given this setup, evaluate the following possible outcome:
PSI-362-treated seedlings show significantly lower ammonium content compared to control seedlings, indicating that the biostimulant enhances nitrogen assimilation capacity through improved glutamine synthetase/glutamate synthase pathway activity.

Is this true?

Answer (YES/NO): NO